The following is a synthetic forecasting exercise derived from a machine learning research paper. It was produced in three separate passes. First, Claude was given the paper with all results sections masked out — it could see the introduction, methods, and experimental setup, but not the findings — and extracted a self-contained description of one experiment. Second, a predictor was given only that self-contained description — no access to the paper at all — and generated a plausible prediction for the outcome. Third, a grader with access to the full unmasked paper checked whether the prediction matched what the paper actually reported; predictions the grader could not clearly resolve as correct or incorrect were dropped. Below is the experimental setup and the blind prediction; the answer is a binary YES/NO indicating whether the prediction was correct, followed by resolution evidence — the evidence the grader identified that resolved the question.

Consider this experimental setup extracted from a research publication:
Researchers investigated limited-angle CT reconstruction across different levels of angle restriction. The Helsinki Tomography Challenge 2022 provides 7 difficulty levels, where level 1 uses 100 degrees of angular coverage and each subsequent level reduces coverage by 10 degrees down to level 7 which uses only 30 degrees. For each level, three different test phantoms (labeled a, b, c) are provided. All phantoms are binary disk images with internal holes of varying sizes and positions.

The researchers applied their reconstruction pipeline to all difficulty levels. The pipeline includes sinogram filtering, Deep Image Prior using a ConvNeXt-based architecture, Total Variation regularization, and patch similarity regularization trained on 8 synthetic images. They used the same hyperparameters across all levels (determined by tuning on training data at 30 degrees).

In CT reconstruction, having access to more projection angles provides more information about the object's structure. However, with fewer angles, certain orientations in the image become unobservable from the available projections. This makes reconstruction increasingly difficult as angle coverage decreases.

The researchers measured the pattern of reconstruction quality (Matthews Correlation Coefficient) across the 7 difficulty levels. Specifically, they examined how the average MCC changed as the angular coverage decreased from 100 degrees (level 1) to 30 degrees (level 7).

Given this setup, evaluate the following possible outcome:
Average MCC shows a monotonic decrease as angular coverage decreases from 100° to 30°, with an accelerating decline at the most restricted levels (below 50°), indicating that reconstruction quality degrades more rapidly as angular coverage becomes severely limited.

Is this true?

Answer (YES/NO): NO